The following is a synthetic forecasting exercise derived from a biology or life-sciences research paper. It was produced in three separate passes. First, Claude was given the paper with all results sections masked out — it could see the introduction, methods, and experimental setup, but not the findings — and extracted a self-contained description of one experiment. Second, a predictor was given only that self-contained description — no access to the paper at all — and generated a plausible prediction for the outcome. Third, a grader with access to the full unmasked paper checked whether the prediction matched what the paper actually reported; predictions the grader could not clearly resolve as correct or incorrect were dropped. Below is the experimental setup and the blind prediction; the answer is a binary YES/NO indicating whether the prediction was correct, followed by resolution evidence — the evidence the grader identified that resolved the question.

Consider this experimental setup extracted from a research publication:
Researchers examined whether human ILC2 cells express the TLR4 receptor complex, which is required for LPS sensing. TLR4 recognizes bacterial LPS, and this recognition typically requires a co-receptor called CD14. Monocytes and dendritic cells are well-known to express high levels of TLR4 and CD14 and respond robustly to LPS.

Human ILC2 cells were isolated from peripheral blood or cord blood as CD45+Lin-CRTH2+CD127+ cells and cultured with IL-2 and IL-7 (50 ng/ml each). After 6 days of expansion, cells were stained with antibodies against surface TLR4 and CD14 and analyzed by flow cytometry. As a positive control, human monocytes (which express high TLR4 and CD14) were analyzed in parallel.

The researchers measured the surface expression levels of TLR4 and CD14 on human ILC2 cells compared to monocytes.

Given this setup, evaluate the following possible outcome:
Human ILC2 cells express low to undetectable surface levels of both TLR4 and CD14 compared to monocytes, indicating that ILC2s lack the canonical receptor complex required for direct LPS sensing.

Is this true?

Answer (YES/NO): NO